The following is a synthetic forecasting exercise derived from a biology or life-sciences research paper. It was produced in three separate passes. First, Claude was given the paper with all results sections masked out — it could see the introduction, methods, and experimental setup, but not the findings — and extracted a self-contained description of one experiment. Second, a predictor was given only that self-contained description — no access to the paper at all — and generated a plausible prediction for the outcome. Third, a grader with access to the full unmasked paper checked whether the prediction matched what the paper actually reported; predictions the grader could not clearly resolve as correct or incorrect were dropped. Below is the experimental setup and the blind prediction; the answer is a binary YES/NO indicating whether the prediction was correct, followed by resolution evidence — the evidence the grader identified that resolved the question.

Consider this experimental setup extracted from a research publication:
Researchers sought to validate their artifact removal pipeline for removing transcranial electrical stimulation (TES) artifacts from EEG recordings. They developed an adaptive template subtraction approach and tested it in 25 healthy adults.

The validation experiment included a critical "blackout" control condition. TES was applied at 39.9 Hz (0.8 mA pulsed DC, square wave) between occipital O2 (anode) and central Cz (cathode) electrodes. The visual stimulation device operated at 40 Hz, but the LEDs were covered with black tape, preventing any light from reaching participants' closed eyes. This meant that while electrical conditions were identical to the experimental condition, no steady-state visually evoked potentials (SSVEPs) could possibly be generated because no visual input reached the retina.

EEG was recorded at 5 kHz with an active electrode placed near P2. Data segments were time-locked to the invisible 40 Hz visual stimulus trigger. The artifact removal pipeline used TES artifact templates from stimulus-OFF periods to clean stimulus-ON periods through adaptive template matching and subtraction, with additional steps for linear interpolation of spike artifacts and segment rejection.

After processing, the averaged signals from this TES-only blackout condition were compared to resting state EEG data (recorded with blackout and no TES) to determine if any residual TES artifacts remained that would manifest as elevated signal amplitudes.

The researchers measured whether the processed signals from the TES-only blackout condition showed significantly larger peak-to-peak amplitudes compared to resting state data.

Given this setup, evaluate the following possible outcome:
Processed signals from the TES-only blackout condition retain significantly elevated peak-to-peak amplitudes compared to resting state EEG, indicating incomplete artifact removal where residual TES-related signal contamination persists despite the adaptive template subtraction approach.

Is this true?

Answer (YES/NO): YES